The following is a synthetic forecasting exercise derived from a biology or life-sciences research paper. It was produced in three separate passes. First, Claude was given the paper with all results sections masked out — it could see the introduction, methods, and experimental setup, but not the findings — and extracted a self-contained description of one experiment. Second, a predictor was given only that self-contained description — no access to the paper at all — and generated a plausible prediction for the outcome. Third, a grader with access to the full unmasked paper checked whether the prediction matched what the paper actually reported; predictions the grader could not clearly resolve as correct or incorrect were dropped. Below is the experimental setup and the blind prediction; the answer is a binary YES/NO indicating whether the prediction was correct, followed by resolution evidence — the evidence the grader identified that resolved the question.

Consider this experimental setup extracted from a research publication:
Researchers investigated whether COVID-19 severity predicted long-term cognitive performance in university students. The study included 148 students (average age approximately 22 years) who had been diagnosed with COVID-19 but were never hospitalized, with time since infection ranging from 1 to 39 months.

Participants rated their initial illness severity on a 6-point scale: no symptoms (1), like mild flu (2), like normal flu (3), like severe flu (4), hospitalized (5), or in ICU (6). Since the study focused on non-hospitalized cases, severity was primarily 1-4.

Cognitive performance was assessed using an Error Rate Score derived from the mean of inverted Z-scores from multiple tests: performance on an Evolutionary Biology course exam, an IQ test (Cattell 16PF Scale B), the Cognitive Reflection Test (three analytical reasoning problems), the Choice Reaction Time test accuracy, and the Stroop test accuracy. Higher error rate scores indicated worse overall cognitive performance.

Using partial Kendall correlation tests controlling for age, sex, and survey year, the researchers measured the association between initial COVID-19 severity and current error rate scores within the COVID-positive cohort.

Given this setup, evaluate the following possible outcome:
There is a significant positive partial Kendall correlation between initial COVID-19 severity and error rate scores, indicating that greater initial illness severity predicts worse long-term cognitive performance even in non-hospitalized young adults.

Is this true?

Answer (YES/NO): NO